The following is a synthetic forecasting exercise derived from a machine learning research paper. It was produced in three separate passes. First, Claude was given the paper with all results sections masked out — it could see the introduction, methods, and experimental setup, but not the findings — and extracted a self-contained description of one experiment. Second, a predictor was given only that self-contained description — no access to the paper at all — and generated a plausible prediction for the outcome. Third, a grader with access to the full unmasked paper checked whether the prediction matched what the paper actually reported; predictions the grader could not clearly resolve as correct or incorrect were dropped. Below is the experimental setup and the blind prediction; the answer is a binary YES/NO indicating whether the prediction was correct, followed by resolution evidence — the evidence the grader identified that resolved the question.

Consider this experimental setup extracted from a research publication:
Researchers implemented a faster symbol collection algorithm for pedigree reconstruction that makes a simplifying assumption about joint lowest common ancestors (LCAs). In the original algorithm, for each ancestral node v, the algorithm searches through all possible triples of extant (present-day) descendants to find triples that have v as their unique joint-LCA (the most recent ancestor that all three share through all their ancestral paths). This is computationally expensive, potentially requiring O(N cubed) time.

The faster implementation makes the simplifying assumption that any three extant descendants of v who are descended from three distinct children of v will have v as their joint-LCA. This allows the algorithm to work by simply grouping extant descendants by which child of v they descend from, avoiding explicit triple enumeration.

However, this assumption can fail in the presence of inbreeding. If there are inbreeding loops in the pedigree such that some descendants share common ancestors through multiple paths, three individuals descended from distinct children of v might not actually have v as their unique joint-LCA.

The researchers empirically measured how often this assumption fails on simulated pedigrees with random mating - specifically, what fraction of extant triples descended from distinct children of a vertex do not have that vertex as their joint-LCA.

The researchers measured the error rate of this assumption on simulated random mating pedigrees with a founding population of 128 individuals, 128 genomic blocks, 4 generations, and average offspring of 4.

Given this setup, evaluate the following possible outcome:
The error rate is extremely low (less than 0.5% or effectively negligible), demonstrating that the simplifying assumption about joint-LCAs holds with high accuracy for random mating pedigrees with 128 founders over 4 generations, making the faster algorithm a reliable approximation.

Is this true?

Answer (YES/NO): NO